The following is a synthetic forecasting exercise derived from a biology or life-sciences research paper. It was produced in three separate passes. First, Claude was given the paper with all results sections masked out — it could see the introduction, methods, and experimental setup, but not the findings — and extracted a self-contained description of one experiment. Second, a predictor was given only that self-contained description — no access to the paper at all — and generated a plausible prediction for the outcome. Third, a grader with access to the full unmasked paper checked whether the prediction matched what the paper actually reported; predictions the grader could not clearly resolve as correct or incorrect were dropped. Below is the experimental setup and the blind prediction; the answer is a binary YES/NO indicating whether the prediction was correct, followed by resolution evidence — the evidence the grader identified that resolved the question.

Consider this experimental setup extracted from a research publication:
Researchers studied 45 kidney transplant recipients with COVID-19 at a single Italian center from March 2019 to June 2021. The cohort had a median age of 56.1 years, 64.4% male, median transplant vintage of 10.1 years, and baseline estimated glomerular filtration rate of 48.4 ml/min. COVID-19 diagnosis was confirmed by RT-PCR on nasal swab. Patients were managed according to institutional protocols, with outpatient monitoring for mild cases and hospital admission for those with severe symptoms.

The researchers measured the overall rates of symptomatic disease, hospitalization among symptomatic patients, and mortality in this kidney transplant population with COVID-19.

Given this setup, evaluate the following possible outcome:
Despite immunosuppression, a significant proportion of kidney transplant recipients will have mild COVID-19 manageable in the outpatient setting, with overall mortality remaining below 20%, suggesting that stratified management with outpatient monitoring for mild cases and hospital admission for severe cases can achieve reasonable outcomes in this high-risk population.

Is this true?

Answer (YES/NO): YES